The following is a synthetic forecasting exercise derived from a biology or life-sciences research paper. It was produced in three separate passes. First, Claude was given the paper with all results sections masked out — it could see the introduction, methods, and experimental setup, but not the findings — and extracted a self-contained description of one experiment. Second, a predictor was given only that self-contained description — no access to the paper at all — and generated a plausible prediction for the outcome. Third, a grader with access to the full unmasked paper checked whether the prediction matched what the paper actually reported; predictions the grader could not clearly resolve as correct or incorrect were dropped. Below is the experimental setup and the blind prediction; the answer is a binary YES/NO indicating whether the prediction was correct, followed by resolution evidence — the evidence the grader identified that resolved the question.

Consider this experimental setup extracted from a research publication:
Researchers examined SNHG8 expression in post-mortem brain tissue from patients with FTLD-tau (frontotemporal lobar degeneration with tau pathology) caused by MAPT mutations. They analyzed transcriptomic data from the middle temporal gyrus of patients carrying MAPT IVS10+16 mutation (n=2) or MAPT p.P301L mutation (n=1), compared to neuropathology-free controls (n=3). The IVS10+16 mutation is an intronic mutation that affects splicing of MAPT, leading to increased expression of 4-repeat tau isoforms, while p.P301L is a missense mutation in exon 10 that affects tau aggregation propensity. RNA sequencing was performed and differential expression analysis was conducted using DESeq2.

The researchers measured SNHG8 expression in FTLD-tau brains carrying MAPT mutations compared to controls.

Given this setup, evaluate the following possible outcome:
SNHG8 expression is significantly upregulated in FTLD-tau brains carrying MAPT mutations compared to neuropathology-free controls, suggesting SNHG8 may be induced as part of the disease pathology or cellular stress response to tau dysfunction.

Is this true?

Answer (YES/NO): NO